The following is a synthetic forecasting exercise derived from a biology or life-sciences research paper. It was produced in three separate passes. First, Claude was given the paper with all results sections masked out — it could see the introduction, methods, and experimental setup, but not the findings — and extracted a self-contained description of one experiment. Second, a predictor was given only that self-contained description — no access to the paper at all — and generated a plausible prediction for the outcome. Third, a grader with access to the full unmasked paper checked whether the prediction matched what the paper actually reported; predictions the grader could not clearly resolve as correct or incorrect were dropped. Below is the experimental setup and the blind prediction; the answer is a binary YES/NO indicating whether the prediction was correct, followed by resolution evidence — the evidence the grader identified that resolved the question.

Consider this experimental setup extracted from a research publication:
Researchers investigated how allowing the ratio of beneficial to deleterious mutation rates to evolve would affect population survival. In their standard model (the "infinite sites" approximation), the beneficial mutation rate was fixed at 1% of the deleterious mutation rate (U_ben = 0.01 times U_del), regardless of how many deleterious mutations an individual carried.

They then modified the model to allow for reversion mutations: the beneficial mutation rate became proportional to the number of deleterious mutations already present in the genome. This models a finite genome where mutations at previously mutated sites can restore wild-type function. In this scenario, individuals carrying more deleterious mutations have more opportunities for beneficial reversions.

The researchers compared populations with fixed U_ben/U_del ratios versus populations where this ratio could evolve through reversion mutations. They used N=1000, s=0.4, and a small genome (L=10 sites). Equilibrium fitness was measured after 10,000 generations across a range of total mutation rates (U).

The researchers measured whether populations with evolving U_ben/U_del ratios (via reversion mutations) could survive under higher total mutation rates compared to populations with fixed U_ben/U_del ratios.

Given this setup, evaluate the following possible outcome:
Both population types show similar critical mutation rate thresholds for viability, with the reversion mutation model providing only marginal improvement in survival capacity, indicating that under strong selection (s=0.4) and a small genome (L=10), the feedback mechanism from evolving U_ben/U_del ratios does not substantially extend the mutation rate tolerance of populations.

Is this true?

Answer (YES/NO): NO